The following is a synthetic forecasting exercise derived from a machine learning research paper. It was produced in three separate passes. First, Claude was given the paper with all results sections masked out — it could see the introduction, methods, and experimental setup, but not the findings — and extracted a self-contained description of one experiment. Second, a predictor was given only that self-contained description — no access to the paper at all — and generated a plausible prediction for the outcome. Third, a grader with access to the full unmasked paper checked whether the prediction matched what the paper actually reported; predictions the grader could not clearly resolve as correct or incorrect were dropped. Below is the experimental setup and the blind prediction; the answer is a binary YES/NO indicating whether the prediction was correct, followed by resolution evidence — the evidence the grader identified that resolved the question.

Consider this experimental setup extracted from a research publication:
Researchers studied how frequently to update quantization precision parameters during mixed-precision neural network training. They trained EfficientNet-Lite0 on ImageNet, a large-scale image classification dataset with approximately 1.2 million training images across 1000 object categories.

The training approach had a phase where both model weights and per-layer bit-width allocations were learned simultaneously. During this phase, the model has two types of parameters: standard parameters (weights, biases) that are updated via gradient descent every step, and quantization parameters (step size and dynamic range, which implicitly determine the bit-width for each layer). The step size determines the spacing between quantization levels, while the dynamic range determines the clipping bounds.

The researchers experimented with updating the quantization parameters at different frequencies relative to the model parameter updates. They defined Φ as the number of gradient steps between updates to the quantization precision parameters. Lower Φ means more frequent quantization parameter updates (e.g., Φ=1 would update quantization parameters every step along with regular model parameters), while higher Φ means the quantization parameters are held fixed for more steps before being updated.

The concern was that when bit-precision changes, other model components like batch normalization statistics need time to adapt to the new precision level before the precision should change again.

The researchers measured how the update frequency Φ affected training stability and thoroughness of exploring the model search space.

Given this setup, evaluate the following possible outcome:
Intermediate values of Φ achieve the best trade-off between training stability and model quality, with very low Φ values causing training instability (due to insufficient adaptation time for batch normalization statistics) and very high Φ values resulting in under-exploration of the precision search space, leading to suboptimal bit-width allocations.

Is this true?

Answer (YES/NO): YES